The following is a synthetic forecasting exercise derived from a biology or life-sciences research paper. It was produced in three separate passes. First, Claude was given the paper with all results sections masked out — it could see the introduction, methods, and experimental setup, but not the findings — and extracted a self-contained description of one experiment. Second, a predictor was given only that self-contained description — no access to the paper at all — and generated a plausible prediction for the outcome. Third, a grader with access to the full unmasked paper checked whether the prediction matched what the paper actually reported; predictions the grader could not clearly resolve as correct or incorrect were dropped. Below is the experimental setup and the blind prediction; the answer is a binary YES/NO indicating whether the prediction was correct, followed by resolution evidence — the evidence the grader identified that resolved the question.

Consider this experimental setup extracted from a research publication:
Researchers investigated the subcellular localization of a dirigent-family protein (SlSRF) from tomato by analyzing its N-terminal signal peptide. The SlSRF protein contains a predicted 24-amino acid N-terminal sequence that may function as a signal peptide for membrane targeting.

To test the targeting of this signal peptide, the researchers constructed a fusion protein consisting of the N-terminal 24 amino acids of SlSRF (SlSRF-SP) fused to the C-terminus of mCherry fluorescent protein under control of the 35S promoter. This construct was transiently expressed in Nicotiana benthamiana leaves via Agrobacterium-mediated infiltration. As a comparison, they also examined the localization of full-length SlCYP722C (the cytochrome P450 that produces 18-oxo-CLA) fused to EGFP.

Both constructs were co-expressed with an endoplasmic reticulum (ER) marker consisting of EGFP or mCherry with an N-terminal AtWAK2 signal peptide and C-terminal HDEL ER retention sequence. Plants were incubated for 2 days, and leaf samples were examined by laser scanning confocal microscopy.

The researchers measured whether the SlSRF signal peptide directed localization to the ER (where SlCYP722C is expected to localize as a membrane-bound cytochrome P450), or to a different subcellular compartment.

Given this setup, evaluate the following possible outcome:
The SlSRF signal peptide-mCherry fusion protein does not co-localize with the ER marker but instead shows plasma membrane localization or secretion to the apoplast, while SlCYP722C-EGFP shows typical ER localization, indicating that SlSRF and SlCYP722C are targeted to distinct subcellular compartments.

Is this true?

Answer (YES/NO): NO